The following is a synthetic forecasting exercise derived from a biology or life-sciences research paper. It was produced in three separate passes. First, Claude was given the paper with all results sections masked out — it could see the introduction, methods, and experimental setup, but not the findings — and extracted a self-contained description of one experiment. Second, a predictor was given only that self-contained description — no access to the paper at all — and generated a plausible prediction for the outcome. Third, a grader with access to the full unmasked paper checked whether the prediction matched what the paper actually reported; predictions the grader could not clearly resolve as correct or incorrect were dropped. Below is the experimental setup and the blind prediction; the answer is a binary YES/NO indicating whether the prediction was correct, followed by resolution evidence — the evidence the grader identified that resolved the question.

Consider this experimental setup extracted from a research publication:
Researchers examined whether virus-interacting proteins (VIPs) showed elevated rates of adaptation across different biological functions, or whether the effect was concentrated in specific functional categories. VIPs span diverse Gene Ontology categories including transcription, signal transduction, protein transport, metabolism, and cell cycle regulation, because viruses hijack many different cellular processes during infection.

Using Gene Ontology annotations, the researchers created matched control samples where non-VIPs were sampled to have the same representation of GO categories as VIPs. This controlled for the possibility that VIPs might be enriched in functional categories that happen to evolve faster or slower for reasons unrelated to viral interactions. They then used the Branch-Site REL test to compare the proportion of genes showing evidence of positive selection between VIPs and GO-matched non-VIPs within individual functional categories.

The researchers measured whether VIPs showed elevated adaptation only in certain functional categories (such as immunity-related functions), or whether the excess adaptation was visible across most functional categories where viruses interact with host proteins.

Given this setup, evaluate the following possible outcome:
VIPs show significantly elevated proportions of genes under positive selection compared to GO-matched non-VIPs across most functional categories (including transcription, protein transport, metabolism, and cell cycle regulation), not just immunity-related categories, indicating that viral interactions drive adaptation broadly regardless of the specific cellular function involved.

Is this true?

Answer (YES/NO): YES